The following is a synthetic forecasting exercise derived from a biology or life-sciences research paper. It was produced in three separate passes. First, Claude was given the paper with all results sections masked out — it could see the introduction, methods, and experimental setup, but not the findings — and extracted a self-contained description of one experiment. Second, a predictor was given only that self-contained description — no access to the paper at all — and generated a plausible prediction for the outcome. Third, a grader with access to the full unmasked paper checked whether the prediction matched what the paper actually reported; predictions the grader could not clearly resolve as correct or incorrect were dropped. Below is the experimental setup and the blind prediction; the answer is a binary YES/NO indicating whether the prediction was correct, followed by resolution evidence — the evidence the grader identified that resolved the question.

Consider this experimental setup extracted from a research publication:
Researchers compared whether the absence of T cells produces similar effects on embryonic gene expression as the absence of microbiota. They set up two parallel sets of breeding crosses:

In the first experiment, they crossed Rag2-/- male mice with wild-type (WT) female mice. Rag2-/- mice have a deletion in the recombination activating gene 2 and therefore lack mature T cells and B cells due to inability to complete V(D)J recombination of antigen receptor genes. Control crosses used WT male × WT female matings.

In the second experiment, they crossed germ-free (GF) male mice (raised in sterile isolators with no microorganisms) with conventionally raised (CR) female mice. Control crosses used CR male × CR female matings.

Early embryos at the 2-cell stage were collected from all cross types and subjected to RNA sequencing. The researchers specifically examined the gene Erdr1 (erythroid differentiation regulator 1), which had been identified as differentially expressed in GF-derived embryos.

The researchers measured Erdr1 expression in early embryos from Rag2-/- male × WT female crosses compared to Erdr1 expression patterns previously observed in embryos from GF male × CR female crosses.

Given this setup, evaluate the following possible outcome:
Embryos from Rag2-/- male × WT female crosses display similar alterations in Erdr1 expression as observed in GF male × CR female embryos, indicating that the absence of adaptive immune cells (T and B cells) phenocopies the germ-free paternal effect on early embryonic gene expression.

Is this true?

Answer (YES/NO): YES